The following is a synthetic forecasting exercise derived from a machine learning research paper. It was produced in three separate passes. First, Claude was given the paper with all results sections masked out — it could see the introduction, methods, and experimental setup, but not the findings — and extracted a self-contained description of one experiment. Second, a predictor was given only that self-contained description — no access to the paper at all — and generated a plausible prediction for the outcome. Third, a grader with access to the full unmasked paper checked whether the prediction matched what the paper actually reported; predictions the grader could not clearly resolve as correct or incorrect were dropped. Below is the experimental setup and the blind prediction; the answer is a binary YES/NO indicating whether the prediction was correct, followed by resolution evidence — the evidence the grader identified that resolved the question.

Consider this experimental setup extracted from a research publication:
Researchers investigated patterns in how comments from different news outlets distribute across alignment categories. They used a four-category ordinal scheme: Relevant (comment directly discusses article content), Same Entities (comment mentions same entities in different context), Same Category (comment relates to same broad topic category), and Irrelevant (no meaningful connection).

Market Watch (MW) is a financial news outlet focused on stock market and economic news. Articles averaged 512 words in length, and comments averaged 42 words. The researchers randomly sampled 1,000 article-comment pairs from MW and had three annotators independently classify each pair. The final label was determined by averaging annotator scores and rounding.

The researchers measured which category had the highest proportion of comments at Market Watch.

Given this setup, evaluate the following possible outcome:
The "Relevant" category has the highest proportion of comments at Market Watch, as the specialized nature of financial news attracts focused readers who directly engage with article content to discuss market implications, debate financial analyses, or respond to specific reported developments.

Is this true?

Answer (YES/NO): NO